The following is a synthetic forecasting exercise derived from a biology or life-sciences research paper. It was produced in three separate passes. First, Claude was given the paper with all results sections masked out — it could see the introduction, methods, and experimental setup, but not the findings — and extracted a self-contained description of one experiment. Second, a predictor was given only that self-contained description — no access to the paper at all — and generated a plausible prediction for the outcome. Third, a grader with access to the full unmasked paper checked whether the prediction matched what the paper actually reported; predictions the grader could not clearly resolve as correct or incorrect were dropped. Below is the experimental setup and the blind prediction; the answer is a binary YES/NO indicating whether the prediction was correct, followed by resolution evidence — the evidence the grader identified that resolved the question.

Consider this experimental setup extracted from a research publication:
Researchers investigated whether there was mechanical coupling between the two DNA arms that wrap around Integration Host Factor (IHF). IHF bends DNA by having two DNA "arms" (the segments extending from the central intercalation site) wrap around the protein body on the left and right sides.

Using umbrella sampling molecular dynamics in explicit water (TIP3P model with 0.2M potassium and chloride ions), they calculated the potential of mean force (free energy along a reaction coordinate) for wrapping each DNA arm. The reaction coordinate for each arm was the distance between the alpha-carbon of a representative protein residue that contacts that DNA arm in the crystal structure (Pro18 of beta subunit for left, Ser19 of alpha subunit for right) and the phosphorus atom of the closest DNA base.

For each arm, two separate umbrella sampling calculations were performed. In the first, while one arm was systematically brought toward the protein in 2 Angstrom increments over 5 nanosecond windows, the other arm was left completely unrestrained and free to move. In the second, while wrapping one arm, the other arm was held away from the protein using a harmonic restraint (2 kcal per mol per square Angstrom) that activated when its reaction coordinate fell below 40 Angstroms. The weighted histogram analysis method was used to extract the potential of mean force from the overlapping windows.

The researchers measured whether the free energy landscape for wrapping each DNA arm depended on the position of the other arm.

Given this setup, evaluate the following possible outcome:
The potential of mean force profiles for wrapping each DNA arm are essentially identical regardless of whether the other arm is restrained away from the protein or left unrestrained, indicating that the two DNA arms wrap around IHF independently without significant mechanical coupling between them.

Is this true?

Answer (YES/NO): NO